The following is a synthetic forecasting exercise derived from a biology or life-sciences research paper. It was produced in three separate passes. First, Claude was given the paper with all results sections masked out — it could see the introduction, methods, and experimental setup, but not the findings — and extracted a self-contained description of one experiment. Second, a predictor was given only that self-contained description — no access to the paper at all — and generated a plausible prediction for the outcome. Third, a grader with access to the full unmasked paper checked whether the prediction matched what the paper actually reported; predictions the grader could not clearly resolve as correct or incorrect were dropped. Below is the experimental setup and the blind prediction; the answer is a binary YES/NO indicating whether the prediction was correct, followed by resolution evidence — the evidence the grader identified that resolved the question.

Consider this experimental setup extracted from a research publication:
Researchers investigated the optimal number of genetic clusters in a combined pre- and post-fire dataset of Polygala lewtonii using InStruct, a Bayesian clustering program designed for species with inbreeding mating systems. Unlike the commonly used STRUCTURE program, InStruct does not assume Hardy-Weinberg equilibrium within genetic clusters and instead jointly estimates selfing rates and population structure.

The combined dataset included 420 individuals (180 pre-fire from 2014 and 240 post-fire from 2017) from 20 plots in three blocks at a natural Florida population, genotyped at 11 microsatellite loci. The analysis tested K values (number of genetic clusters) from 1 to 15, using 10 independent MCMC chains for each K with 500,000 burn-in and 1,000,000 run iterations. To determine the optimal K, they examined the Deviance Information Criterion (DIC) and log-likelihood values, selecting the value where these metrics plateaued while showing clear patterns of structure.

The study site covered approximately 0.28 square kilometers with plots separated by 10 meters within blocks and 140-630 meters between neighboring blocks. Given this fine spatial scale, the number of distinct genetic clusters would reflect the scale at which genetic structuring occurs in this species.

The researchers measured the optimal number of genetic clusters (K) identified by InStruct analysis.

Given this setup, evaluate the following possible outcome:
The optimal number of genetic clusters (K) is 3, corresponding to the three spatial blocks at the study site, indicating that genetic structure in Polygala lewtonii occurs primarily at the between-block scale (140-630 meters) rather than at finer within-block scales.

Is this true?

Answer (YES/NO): NO